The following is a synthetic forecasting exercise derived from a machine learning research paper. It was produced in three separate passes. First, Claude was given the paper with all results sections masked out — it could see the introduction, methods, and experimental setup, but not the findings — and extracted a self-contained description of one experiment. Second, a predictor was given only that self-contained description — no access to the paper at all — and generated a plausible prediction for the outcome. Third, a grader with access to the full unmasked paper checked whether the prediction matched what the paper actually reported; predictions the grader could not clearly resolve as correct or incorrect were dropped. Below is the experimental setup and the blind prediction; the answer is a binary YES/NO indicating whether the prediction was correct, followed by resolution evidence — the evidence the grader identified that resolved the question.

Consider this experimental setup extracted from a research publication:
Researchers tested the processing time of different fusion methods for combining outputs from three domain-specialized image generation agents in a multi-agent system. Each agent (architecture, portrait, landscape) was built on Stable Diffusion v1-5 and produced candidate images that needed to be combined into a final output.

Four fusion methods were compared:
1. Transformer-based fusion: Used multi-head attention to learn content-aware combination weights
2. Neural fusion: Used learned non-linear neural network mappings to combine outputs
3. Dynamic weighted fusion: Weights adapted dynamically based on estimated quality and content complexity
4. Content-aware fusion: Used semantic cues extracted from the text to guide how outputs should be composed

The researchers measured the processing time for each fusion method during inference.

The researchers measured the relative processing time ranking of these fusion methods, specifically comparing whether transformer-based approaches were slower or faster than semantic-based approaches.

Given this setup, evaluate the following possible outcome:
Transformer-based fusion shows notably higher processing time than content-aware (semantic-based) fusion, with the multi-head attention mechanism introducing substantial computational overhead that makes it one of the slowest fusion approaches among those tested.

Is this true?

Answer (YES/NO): NO